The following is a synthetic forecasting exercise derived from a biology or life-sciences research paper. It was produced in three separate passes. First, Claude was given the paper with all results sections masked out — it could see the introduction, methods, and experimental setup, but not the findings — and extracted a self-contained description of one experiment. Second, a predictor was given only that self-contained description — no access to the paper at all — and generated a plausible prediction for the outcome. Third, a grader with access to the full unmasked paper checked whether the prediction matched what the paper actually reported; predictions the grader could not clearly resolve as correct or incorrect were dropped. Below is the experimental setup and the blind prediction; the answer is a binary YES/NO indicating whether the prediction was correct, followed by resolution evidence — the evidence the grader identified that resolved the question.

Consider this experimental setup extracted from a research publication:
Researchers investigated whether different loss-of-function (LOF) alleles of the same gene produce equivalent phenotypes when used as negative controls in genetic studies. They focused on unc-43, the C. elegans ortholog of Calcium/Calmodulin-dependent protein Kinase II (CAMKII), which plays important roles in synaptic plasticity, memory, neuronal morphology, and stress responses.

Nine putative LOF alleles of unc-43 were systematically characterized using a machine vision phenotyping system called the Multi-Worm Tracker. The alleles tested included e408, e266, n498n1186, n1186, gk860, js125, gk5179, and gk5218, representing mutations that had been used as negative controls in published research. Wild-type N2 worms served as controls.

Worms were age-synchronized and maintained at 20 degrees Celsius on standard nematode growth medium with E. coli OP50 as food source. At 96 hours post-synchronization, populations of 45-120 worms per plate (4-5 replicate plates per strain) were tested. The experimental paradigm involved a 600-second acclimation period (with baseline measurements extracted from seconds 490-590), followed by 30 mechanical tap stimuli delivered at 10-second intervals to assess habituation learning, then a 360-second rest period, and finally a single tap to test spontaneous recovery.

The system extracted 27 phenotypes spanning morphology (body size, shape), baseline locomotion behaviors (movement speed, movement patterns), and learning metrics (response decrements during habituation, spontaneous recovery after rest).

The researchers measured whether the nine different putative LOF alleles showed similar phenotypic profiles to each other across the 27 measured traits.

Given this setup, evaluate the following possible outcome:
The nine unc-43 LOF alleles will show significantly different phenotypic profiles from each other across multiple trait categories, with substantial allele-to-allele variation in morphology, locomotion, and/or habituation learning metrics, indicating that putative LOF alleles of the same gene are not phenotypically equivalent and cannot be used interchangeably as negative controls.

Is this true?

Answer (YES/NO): YES